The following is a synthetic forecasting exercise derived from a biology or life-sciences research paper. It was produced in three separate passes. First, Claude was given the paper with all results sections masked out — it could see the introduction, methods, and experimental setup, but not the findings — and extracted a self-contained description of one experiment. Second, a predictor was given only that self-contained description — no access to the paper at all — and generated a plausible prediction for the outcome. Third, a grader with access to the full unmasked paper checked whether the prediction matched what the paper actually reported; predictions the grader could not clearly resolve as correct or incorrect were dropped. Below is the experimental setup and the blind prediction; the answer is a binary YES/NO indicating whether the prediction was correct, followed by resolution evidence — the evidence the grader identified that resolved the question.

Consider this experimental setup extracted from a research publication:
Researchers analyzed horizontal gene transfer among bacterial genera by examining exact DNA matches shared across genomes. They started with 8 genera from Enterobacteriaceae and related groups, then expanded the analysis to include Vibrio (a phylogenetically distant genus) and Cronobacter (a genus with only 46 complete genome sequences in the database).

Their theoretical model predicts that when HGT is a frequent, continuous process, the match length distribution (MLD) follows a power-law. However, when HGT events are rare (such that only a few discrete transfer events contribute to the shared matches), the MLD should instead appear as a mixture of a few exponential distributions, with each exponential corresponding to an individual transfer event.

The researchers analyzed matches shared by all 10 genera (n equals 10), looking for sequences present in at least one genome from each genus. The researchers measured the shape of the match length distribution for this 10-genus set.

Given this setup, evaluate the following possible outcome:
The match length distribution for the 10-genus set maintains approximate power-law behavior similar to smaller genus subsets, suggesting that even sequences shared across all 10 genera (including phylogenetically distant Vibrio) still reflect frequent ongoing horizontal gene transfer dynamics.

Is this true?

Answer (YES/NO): NO